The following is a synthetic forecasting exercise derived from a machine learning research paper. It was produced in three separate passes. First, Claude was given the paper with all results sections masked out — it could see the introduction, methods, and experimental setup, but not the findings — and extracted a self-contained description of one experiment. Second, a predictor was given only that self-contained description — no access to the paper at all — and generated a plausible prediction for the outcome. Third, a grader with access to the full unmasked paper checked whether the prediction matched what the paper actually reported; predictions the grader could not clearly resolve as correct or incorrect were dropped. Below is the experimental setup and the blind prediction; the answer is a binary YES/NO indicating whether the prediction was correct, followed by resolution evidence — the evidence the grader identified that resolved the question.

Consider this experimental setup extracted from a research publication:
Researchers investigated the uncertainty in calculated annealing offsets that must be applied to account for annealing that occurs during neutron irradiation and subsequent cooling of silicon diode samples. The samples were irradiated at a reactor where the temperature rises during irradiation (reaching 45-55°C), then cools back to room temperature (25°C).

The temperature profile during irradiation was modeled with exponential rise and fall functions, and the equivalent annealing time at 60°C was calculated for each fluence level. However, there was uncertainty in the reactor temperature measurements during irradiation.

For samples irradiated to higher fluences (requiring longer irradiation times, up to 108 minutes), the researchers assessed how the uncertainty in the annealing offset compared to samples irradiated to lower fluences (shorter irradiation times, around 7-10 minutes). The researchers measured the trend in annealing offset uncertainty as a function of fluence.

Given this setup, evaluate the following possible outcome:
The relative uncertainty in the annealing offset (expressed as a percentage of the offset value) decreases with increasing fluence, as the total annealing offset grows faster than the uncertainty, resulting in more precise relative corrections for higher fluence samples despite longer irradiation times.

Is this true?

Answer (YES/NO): NO